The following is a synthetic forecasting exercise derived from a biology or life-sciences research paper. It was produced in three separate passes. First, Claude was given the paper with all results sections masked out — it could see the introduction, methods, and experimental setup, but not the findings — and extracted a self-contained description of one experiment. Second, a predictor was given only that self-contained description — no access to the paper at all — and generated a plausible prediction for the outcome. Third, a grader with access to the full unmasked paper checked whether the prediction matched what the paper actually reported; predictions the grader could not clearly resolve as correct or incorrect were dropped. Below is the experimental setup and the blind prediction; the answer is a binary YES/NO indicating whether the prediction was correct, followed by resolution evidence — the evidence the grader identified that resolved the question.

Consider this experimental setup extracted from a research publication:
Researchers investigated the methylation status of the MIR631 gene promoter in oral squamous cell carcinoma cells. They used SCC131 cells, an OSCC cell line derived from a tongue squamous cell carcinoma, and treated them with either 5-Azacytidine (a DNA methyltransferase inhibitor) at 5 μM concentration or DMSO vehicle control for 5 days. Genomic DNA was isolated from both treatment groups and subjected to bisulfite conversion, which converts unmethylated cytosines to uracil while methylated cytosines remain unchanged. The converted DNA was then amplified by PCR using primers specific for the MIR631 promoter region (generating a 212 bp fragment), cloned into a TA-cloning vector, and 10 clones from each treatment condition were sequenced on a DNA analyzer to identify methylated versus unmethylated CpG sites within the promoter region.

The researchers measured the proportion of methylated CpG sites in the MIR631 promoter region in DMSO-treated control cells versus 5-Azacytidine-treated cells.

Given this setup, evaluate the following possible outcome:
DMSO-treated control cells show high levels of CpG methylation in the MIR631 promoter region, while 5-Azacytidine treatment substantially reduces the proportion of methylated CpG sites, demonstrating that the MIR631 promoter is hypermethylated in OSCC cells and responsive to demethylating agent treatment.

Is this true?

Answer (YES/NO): YES